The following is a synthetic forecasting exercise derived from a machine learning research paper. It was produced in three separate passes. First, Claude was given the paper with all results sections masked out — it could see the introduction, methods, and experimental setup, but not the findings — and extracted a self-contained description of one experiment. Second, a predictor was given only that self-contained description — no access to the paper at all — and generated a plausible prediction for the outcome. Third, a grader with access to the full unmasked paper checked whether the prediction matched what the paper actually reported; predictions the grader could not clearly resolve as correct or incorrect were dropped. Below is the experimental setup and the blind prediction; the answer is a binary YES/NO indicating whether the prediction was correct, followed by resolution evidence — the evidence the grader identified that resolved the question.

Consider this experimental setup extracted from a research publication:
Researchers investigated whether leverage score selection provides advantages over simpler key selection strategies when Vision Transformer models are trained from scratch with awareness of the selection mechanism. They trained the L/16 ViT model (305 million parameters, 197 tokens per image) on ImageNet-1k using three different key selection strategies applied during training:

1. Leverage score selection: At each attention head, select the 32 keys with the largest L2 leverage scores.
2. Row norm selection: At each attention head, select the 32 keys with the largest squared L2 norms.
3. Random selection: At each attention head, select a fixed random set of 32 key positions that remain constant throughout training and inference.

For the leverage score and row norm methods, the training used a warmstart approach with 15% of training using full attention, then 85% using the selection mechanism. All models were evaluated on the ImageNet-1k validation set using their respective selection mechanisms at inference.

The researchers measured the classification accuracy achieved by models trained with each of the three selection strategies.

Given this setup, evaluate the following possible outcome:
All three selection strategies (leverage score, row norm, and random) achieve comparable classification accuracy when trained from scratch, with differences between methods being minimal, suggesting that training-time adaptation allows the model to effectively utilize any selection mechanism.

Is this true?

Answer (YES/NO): YES